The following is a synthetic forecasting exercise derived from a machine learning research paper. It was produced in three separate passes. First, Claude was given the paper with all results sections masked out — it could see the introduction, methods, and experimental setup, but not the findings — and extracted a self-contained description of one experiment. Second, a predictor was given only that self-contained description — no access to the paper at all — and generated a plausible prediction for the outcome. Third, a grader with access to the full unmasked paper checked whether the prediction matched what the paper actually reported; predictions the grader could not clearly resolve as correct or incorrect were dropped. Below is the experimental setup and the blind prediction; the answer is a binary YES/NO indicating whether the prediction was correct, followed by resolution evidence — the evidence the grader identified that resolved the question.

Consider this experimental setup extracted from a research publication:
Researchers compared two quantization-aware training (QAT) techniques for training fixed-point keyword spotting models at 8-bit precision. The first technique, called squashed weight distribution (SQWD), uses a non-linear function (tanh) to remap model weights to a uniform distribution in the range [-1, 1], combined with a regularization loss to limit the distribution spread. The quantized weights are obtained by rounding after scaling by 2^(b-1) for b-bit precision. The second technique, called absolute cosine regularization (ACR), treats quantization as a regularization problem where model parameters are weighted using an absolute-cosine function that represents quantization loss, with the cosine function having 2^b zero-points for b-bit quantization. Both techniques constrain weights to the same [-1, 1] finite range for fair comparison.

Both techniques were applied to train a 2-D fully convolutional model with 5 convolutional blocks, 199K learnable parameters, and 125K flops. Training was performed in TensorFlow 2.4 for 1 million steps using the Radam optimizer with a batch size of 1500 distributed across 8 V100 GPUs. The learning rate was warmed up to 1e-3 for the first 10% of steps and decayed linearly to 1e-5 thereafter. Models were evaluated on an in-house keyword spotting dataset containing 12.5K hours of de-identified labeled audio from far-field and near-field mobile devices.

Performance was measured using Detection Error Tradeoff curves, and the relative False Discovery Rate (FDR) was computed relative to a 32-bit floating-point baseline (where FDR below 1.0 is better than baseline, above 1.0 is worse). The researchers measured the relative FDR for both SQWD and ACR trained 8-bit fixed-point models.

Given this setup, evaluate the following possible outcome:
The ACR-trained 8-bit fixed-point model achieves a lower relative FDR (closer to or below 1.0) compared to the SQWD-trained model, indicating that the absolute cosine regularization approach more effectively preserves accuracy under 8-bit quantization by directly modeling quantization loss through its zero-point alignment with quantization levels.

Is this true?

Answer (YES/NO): NO